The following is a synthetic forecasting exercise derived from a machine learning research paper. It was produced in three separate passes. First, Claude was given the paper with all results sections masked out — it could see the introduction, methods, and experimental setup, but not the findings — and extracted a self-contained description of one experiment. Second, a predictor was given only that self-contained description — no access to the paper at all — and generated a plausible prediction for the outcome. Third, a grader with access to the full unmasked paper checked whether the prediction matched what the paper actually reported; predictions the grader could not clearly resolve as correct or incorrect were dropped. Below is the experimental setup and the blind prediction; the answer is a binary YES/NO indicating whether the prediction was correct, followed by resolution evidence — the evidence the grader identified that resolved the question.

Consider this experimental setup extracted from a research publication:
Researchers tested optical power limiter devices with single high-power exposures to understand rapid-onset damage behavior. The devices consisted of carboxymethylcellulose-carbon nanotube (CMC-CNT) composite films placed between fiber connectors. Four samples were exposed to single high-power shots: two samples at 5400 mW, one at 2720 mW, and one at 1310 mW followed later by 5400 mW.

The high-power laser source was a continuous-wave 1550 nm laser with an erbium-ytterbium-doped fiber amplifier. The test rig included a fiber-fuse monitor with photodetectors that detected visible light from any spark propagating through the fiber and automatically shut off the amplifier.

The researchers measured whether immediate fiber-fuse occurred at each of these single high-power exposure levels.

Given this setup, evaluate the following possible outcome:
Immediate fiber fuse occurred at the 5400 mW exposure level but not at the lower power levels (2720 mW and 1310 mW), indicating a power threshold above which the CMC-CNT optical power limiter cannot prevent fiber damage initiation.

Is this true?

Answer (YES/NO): NO